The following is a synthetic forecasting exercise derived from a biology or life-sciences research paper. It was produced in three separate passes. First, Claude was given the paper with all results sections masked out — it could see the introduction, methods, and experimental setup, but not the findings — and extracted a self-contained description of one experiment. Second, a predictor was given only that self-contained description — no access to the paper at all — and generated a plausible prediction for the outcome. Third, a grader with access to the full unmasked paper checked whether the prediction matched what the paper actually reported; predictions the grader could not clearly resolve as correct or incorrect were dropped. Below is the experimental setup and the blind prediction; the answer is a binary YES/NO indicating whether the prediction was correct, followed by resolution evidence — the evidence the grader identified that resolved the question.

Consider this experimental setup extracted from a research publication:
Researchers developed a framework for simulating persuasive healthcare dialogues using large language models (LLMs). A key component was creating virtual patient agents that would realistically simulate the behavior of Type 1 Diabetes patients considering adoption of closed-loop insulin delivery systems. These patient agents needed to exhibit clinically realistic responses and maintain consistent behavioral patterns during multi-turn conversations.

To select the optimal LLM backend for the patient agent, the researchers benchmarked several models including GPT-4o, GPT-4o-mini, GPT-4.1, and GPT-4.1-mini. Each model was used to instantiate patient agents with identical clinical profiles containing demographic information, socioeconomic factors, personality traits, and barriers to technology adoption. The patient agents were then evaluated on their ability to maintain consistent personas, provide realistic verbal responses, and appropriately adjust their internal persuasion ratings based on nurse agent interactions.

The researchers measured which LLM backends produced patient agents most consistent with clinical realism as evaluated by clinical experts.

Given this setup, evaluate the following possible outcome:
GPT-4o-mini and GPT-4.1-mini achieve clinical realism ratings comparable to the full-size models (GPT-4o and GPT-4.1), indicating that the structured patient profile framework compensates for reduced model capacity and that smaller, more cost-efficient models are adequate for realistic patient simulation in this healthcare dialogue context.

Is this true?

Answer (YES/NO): NO